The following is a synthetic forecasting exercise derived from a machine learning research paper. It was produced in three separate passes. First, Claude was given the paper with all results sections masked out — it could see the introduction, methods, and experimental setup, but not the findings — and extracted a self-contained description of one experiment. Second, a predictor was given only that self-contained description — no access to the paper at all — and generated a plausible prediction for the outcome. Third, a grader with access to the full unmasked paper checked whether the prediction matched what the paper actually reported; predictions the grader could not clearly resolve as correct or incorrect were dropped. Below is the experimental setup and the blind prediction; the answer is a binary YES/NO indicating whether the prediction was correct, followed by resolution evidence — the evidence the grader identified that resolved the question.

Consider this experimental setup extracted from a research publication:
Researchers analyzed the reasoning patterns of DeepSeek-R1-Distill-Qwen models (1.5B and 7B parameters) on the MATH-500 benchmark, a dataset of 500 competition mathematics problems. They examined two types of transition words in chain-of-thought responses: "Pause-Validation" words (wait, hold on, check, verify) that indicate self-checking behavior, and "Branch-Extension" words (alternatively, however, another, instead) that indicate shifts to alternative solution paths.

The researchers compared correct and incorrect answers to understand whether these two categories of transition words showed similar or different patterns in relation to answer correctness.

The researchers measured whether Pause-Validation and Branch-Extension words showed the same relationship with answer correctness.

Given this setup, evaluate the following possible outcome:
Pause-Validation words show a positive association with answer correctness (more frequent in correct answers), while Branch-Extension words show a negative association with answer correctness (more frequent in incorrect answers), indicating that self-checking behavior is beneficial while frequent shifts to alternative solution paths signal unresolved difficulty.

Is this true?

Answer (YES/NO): NO